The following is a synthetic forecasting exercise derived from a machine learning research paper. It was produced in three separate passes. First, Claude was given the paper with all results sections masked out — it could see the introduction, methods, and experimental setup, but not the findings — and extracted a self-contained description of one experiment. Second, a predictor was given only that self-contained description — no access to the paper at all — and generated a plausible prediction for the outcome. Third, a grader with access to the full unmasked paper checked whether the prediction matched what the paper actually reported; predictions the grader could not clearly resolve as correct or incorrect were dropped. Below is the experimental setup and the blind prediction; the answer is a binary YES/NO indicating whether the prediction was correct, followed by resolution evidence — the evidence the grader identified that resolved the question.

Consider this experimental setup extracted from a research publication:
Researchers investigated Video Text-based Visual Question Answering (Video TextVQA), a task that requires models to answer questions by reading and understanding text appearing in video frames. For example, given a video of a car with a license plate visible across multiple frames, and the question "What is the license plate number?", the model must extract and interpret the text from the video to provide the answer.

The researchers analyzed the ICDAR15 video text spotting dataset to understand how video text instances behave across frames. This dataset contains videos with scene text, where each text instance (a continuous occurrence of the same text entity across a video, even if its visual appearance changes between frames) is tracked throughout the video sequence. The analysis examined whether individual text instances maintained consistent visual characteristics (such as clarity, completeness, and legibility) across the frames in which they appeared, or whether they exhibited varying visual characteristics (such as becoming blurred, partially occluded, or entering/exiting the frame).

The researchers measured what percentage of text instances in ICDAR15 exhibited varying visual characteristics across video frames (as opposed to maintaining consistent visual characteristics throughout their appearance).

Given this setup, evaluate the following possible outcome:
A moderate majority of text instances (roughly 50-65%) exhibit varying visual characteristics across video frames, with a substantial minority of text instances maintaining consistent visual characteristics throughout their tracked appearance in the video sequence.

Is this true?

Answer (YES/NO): YES